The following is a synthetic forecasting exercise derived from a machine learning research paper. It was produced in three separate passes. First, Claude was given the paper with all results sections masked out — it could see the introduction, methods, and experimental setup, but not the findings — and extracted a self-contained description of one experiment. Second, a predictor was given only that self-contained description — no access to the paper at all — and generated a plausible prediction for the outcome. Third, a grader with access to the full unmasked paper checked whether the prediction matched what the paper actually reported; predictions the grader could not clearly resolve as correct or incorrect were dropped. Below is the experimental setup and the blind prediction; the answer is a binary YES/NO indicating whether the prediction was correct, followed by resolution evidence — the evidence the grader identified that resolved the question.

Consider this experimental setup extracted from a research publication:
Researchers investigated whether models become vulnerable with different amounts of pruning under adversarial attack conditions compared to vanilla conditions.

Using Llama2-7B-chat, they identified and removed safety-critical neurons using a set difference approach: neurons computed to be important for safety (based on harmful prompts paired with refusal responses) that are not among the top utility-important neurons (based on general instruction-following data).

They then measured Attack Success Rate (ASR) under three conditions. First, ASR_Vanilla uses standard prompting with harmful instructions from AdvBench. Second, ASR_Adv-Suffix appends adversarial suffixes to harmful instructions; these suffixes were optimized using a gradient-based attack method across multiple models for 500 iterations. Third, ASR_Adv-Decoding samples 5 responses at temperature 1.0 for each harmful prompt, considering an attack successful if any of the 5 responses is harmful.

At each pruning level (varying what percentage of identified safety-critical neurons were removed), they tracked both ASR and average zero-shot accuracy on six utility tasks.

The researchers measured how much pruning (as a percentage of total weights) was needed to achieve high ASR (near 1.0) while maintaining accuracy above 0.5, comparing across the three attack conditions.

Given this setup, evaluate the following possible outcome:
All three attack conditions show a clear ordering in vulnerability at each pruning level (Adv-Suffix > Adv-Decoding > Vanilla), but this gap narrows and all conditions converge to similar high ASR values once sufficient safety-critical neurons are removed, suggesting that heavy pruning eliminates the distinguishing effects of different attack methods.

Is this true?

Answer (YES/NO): NO